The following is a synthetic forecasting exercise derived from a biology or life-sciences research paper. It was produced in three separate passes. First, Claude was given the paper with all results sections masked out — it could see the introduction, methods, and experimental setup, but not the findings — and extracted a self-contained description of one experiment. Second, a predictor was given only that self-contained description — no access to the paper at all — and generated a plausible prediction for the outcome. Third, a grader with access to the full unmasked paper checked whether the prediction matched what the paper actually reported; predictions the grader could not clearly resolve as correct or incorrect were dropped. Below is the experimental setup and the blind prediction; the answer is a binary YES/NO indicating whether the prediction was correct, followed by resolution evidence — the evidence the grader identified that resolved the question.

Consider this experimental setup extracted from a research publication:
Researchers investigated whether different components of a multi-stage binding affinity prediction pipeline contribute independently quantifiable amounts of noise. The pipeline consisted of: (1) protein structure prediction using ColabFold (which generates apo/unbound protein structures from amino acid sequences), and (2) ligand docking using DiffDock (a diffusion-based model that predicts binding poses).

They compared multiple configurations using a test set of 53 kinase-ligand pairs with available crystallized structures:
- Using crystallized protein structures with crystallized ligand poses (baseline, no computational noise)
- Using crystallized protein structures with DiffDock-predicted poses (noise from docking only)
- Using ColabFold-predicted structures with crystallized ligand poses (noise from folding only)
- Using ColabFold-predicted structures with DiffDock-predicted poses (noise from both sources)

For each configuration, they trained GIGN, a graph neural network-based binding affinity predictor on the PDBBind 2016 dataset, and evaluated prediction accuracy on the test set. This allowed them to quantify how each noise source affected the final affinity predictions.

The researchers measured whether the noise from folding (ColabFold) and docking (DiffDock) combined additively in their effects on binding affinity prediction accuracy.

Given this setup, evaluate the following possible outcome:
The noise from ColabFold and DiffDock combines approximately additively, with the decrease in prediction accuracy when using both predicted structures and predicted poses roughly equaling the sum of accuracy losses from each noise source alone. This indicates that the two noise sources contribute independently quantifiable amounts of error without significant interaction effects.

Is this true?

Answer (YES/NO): NO